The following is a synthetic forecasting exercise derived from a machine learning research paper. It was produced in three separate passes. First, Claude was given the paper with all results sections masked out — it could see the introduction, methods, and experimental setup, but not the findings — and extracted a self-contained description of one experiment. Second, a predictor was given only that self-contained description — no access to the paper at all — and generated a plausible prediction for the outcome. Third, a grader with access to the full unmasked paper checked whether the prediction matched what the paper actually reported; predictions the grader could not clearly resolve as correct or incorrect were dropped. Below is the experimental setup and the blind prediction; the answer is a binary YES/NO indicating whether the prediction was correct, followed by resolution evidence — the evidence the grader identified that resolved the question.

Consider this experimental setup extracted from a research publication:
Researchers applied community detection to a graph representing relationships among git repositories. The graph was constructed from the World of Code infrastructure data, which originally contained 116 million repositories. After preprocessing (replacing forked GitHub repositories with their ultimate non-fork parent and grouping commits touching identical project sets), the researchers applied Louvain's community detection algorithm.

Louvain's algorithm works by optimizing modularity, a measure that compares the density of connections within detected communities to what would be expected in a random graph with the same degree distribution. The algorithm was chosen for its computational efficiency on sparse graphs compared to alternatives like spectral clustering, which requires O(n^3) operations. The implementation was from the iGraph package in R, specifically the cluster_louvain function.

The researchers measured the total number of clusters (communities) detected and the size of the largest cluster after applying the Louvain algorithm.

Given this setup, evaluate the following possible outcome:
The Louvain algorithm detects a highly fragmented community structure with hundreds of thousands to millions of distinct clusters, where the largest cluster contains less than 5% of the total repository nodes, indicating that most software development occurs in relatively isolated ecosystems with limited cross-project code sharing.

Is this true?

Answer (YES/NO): NO